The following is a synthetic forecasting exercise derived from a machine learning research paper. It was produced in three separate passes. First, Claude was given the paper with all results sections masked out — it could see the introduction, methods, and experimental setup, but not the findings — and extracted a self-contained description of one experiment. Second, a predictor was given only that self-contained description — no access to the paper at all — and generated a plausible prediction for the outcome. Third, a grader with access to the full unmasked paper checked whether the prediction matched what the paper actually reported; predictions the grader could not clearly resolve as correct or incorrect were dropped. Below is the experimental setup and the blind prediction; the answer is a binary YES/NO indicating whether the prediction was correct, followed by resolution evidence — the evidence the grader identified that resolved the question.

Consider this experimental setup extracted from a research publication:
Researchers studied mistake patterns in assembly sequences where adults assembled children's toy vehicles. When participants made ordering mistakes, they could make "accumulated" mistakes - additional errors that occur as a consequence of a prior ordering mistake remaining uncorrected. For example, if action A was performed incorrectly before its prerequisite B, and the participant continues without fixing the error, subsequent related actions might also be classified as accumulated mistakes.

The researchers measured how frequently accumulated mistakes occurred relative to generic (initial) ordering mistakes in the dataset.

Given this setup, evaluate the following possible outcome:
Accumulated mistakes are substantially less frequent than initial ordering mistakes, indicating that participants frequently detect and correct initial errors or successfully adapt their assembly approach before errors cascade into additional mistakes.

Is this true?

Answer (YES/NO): YES